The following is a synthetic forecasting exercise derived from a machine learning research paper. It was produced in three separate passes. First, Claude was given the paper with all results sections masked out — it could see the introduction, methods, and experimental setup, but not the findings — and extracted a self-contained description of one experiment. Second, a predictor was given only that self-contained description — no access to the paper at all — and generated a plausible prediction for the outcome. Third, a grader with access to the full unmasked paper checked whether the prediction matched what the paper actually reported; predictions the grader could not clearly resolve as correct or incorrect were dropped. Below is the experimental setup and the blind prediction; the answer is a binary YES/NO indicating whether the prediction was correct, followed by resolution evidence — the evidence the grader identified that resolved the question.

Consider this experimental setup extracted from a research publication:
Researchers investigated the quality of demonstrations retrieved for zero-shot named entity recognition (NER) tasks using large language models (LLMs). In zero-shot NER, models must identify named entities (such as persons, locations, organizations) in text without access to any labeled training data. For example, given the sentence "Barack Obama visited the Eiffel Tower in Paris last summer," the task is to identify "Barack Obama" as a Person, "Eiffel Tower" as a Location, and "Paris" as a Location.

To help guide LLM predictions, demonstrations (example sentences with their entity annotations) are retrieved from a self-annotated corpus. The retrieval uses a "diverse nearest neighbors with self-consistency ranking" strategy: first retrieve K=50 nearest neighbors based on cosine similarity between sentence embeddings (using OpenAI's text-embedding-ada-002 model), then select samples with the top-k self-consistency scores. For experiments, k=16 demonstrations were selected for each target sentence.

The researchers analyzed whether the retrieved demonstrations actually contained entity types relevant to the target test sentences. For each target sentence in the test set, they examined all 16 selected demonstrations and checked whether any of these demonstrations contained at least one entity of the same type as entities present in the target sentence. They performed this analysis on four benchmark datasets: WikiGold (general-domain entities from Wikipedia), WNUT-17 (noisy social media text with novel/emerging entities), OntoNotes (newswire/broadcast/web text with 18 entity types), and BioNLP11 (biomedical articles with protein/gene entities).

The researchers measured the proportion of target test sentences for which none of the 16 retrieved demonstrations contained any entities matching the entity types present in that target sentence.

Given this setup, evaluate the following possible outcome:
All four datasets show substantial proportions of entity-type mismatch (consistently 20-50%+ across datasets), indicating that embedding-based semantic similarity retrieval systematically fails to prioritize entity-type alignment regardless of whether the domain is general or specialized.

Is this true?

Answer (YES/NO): NO